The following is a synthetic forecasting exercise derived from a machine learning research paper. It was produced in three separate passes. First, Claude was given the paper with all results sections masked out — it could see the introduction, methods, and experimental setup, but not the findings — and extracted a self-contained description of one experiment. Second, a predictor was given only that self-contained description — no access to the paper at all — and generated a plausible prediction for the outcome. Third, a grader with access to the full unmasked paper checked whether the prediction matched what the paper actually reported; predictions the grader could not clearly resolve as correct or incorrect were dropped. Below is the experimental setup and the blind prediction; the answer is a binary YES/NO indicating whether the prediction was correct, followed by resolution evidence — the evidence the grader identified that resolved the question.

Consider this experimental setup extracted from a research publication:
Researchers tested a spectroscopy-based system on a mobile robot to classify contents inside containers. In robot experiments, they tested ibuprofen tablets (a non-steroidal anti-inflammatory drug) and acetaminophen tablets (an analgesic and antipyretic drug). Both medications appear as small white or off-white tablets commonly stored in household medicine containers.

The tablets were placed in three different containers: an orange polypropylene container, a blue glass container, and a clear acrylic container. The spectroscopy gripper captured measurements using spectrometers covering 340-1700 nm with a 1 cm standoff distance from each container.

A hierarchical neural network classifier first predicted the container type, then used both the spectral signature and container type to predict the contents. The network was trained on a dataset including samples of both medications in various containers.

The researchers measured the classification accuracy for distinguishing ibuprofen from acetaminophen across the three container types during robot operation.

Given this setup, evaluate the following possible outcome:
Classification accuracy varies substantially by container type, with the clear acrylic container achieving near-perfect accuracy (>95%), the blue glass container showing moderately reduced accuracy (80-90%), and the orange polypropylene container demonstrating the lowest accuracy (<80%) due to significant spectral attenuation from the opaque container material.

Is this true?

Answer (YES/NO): NO